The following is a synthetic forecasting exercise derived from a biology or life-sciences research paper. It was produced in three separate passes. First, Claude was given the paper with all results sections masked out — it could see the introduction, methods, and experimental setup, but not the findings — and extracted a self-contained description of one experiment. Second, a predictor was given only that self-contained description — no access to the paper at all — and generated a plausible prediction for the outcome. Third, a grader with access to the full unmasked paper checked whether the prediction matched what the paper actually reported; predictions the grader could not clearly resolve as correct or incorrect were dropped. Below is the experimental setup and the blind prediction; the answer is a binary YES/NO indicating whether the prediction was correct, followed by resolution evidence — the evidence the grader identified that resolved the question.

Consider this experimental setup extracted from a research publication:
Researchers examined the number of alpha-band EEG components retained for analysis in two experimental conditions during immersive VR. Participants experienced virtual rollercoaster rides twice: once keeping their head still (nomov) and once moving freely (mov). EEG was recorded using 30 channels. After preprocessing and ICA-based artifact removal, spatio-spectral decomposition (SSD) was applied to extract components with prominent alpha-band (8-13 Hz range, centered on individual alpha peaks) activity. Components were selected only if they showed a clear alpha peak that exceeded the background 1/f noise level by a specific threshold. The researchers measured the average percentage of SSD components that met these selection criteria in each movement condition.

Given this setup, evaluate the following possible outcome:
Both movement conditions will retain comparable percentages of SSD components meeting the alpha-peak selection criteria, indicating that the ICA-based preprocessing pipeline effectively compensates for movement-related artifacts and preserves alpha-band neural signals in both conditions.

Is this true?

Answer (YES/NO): NO